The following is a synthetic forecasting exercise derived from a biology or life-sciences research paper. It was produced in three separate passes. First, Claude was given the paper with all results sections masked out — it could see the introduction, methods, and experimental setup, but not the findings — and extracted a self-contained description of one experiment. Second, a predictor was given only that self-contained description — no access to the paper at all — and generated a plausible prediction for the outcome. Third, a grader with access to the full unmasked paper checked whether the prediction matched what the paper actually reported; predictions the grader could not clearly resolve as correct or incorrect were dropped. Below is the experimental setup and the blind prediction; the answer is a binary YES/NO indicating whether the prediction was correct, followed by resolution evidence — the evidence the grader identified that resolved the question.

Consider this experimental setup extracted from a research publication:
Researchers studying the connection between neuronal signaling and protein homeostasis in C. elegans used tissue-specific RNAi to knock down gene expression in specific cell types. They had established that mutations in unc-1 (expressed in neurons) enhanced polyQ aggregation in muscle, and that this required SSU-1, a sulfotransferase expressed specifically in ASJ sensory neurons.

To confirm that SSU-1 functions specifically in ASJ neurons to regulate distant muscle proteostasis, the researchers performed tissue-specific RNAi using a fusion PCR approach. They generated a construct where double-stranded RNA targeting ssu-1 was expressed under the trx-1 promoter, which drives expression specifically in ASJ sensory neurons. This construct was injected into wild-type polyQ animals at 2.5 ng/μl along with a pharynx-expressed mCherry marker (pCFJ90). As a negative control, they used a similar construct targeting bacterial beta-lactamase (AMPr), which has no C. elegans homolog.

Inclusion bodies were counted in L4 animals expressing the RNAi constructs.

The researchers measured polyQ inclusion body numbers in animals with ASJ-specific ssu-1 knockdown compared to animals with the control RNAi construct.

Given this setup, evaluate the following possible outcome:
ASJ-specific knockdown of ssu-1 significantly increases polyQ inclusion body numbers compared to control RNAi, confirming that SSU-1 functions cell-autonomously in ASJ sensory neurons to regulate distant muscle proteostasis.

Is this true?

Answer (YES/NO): NO